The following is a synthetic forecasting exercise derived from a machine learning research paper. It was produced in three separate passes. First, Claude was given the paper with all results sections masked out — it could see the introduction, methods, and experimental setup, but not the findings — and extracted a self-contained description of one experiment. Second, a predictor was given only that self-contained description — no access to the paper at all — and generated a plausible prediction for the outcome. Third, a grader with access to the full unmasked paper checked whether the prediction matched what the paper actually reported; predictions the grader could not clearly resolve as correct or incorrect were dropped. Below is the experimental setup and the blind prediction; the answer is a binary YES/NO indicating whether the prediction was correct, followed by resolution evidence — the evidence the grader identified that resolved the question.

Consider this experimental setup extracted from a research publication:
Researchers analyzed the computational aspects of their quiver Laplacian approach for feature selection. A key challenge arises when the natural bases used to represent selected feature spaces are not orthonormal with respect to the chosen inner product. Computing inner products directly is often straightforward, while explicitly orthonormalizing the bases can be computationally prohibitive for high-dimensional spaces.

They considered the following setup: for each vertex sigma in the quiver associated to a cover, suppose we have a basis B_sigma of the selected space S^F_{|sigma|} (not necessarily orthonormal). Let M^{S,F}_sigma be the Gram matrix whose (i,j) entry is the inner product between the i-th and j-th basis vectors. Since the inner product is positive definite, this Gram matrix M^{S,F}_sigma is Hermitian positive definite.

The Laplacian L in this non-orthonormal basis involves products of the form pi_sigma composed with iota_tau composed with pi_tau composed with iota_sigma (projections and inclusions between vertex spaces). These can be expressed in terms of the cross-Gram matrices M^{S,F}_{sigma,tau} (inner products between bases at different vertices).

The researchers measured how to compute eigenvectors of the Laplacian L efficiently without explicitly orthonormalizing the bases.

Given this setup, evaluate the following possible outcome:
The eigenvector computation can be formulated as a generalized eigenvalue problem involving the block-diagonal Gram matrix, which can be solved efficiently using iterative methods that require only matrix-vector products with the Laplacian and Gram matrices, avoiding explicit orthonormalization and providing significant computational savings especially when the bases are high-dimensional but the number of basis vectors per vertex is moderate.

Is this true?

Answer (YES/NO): NO